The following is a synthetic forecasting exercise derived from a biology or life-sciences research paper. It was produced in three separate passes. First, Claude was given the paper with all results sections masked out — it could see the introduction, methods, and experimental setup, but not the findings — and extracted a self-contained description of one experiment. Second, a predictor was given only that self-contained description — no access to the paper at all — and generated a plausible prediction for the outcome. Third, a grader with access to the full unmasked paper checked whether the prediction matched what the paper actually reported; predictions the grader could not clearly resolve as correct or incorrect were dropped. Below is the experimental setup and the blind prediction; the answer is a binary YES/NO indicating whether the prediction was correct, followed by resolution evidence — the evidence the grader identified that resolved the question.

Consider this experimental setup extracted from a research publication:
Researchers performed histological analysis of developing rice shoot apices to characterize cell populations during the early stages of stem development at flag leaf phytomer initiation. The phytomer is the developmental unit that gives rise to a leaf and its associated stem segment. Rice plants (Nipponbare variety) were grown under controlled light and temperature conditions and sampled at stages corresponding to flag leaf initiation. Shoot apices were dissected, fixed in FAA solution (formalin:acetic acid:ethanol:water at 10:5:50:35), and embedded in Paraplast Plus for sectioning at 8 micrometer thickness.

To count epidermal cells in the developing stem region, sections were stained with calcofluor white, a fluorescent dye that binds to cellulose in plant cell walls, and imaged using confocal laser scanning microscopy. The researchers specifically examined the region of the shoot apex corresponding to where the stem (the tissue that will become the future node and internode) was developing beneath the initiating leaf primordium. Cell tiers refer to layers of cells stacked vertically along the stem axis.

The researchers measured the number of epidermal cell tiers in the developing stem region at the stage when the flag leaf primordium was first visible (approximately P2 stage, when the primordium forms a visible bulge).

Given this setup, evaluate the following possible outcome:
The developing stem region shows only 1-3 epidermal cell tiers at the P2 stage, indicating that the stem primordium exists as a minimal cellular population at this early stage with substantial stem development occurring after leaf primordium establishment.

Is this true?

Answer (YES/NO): NO